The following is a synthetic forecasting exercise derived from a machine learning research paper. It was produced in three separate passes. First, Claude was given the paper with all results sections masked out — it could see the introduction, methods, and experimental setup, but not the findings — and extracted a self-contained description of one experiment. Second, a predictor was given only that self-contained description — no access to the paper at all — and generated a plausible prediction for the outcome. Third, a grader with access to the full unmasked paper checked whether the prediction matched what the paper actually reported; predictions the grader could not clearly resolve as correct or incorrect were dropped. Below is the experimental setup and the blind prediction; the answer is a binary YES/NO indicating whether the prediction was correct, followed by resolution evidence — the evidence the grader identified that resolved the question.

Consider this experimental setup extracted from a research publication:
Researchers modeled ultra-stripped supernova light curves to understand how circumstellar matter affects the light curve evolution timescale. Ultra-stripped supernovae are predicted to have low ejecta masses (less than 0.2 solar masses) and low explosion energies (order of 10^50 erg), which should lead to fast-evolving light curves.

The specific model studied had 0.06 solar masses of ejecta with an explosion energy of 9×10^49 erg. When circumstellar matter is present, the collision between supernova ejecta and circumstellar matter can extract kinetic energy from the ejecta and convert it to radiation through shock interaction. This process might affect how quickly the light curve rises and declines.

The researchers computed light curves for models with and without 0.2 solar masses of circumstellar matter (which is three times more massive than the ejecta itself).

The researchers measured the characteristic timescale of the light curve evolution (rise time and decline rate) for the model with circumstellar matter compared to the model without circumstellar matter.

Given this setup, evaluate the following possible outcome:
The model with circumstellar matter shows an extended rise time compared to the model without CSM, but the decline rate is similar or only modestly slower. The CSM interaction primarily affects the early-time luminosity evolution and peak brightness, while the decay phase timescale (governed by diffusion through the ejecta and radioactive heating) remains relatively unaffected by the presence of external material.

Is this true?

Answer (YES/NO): NO